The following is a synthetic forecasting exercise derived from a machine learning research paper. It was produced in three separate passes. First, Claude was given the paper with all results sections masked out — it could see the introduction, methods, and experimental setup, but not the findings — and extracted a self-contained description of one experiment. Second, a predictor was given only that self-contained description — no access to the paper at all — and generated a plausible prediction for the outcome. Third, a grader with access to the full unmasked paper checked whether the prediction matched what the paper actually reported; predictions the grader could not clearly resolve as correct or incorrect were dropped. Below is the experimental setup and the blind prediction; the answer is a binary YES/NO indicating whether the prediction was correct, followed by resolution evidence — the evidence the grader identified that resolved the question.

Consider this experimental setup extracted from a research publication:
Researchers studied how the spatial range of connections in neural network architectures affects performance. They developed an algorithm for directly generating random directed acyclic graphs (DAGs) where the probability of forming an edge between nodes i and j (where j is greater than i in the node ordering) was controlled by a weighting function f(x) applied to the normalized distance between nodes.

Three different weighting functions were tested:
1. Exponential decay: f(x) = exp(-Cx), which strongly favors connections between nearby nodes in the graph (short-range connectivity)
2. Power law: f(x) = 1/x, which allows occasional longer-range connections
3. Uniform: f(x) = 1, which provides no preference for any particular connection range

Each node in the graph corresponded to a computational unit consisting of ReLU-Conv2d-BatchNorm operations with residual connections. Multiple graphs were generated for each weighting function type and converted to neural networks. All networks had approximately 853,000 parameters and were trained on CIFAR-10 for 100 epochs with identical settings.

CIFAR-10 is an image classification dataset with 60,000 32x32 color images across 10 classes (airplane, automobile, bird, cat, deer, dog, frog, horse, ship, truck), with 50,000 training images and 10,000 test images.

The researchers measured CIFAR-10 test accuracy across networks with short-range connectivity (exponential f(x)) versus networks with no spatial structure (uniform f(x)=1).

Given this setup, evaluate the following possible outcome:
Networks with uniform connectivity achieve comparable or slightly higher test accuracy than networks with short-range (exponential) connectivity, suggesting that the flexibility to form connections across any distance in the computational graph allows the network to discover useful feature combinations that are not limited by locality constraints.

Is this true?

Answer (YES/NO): NO